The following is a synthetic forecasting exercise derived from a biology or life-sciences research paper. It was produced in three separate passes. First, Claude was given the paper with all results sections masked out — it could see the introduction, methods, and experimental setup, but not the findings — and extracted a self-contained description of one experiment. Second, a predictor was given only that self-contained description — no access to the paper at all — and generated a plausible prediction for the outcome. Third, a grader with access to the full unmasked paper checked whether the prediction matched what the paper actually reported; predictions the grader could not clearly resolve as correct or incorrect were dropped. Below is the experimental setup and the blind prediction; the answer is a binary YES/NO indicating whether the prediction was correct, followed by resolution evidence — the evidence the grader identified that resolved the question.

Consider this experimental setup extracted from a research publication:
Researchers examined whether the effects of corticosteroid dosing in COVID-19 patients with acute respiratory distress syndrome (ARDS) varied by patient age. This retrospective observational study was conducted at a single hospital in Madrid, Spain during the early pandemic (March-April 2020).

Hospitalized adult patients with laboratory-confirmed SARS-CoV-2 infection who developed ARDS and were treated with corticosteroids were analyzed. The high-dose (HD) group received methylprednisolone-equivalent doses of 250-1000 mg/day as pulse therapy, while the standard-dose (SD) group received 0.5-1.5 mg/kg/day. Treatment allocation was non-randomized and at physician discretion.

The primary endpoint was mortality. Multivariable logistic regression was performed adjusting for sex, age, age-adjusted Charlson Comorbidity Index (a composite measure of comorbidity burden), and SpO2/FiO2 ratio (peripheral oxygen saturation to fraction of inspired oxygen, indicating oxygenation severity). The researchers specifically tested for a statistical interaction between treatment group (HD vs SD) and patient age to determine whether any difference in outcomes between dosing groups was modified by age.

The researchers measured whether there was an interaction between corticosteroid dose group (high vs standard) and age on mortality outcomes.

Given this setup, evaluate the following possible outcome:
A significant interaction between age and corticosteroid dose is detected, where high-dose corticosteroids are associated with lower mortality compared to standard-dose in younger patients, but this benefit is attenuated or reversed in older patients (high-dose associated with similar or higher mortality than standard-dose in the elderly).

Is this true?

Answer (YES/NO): NO